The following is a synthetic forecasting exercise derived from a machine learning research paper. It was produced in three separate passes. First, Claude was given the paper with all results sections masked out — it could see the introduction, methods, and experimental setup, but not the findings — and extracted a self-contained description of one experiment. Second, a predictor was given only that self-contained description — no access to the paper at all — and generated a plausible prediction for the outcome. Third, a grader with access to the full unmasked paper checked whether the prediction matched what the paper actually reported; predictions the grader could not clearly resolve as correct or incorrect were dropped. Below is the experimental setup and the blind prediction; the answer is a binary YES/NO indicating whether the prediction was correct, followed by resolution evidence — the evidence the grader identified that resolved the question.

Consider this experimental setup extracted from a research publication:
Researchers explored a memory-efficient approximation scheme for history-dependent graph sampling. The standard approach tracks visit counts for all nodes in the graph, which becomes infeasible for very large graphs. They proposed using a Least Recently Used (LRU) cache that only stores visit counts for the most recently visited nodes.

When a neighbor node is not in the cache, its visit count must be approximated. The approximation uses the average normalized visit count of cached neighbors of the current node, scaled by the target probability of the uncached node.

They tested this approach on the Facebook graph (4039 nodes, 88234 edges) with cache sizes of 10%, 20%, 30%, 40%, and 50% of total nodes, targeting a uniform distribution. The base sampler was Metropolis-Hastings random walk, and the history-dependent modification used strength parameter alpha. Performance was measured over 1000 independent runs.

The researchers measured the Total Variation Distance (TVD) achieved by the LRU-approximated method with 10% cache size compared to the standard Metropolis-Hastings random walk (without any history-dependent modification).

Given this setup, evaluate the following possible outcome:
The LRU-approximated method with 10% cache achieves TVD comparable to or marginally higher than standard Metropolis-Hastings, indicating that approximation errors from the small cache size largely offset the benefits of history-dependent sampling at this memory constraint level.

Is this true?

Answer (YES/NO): NO